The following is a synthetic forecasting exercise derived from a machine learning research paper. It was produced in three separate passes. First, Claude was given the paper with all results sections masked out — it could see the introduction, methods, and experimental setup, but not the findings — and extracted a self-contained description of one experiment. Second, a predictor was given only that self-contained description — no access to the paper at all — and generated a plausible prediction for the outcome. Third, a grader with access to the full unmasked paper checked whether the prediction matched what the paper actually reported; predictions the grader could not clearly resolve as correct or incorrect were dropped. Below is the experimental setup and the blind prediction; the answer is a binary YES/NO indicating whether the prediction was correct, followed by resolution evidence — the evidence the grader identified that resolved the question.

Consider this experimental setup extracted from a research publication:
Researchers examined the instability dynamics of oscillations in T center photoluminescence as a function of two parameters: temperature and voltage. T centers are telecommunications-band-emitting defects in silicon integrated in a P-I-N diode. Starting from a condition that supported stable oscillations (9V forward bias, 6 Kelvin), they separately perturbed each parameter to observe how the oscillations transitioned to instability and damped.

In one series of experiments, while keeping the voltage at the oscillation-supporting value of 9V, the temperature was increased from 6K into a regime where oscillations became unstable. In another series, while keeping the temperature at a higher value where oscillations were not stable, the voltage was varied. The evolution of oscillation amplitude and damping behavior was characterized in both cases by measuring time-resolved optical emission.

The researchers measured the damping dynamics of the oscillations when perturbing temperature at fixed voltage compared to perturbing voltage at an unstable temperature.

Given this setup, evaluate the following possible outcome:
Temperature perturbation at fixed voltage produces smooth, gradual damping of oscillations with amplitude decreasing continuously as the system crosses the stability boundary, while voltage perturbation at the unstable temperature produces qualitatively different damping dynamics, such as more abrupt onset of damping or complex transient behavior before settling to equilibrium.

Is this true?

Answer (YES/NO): NO